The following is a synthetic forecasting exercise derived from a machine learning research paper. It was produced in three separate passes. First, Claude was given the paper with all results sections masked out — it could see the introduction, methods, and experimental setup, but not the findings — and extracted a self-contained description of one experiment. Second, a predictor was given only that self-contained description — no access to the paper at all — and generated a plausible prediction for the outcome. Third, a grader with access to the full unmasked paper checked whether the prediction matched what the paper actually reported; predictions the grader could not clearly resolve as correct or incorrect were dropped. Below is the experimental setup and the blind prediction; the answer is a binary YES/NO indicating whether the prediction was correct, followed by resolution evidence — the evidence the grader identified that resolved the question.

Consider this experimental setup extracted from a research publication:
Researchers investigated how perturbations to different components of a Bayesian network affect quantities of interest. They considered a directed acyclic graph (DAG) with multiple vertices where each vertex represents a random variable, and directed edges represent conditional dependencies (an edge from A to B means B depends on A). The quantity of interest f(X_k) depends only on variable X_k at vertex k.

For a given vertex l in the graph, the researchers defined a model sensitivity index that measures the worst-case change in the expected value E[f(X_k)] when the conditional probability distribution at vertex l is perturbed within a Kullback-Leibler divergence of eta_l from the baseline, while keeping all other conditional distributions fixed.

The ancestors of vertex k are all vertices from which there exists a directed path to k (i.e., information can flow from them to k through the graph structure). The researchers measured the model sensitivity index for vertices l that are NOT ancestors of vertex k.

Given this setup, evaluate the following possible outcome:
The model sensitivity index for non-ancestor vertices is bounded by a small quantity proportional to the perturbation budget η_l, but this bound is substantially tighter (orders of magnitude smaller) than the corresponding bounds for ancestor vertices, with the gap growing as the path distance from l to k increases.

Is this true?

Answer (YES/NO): NO